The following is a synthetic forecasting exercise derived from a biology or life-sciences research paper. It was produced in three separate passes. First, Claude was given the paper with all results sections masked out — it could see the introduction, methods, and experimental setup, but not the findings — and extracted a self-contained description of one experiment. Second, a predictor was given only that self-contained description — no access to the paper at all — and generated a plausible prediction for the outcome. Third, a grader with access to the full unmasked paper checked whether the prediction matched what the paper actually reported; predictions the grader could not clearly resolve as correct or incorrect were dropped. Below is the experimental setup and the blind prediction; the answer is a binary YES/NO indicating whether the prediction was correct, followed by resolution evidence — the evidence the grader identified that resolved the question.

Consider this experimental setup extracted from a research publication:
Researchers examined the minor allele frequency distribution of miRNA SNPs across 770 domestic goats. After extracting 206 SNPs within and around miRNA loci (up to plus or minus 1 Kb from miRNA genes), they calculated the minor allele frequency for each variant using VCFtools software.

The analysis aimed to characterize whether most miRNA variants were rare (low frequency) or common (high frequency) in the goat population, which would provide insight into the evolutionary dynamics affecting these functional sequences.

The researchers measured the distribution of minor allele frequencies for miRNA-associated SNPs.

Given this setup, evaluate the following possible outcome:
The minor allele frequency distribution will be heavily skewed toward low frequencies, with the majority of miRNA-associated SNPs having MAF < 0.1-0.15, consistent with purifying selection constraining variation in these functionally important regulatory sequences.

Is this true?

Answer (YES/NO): YES